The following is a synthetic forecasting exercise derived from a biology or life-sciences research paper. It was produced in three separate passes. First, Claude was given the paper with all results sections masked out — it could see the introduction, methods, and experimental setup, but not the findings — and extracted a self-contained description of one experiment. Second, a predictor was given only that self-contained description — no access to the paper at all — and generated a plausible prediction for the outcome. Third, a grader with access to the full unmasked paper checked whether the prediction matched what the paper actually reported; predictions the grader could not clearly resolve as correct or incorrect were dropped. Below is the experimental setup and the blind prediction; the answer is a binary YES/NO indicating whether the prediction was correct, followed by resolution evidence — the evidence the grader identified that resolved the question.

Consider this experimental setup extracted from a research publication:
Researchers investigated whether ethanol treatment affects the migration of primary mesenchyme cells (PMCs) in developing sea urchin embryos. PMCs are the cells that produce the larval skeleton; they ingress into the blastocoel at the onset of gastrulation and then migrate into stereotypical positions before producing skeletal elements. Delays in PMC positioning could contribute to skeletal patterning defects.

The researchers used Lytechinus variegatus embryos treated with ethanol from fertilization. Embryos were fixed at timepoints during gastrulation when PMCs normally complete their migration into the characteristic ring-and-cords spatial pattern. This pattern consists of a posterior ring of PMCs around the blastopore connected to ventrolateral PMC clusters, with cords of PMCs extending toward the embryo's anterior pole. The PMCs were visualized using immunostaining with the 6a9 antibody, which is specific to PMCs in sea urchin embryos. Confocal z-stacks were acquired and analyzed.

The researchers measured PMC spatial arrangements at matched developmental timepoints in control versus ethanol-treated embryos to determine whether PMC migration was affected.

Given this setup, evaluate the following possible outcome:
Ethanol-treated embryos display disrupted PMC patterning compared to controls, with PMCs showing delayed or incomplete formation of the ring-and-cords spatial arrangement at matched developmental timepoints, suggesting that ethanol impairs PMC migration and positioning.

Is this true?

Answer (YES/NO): YES